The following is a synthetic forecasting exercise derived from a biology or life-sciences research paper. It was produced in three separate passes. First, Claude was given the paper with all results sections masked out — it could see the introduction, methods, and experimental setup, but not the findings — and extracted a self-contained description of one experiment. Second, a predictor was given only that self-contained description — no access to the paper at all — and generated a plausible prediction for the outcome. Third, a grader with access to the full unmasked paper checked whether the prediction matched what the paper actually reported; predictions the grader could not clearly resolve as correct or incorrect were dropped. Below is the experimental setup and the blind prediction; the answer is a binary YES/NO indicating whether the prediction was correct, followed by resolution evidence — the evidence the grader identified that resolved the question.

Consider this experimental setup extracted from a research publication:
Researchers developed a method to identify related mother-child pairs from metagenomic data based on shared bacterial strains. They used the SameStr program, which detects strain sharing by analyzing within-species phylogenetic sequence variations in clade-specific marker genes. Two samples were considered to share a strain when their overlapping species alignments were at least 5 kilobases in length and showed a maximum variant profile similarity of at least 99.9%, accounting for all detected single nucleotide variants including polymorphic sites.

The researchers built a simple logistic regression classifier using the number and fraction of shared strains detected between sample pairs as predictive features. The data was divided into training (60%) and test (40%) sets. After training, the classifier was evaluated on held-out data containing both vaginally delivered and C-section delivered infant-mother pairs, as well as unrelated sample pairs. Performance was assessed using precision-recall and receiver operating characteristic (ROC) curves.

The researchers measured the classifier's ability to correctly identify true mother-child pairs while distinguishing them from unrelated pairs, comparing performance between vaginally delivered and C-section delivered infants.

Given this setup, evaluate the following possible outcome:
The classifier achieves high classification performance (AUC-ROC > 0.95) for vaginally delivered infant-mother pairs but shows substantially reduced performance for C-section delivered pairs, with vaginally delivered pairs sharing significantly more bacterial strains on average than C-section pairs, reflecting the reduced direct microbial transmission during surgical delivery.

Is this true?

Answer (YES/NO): NO